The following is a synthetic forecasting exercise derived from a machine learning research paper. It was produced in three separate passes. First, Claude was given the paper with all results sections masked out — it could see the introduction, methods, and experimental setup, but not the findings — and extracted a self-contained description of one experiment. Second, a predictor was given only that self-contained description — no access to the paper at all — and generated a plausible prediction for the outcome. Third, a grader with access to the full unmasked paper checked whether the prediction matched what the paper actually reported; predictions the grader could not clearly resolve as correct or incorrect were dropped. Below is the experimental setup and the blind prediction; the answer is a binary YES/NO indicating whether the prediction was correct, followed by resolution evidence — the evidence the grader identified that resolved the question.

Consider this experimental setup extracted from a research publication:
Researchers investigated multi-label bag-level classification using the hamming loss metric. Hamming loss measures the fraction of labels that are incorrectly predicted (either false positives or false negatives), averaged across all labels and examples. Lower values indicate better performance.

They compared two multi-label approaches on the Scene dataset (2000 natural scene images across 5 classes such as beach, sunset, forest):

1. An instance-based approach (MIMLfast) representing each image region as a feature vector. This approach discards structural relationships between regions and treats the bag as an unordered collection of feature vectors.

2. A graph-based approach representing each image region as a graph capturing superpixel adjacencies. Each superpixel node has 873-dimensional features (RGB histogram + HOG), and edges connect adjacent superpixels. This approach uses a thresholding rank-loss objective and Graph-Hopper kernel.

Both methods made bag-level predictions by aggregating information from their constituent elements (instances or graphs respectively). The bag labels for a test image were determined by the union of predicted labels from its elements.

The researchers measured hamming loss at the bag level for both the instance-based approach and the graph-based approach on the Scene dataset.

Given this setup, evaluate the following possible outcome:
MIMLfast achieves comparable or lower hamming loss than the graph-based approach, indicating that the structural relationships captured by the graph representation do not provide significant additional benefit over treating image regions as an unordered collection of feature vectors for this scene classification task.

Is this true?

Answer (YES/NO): YES